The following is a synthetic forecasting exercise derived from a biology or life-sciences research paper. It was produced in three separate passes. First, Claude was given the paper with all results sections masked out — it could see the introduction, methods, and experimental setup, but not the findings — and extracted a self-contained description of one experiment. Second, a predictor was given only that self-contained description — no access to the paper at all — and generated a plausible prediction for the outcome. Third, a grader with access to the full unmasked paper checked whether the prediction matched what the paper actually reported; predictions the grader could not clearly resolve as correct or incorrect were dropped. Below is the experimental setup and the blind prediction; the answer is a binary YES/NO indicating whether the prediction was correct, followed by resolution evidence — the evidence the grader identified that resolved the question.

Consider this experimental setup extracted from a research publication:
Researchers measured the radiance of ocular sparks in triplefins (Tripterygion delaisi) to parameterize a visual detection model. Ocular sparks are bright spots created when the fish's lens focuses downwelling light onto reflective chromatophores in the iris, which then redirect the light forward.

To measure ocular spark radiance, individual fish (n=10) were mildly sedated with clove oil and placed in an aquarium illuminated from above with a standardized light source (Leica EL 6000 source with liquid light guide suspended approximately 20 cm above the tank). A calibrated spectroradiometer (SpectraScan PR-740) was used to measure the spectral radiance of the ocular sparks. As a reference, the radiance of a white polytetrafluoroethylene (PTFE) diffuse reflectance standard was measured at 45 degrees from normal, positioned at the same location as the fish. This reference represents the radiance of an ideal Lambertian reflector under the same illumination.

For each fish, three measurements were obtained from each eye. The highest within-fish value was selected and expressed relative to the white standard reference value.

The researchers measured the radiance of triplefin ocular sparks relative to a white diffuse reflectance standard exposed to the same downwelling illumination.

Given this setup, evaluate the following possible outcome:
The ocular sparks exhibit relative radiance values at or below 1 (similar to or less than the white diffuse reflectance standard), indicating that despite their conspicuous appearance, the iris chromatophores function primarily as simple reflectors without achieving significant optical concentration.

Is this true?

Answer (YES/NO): NO